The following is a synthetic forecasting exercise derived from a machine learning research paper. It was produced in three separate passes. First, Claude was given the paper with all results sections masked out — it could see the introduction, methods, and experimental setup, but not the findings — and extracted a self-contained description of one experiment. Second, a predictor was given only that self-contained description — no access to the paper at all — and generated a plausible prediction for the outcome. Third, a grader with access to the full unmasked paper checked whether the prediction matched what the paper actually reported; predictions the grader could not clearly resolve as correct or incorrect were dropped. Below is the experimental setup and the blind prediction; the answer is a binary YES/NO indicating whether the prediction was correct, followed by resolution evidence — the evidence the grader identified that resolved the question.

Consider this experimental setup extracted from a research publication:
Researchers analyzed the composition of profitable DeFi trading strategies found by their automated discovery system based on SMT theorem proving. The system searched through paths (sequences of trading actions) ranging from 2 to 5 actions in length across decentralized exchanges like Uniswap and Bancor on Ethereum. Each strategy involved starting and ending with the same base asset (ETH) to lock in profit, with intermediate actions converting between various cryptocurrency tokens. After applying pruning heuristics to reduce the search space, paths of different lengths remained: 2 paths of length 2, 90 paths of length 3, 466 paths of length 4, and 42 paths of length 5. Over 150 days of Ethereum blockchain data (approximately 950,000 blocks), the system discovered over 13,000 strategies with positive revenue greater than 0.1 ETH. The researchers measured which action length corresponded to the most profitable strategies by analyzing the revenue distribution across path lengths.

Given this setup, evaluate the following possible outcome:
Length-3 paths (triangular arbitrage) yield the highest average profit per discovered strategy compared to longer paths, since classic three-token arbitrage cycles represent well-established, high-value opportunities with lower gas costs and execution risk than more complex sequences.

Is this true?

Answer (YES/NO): YES